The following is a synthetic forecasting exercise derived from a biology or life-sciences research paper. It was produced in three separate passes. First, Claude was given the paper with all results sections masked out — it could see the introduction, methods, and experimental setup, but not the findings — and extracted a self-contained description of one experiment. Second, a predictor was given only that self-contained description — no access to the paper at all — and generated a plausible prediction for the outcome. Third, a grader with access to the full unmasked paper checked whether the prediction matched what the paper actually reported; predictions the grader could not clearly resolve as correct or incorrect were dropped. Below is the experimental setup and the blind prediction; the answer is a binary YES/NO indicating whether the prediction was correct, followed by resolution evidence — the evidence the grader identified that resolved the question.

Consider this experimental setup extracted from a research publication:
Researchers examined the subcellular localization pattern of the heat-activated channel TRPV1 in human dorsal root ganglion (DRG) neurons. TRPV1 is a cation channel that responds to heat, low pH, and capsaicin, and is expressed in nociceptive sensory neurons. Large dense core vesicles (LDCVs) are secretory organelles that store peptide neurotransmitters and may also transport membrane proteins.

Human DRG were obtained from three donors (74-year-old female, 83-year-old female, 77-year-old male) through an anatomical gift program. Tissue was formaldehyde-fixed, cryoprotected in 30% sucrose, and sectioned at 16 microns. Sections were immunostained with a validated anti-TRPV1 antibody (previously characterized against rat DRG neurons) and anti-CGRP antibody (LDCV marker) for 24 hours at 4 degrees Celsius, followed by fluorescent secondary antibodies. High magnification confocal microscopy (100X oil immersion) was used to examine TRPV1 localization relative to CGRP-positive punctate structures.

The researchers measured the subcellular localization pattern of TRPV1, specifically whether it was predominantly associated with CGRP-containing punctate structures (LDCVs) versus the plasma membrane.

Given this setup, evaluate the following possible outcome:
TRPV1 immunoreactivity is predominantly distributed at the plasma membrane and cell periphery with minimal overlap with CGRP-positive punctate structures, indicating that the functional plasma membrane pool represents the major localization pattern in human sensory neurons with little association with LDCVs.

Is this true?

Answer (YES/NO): NO